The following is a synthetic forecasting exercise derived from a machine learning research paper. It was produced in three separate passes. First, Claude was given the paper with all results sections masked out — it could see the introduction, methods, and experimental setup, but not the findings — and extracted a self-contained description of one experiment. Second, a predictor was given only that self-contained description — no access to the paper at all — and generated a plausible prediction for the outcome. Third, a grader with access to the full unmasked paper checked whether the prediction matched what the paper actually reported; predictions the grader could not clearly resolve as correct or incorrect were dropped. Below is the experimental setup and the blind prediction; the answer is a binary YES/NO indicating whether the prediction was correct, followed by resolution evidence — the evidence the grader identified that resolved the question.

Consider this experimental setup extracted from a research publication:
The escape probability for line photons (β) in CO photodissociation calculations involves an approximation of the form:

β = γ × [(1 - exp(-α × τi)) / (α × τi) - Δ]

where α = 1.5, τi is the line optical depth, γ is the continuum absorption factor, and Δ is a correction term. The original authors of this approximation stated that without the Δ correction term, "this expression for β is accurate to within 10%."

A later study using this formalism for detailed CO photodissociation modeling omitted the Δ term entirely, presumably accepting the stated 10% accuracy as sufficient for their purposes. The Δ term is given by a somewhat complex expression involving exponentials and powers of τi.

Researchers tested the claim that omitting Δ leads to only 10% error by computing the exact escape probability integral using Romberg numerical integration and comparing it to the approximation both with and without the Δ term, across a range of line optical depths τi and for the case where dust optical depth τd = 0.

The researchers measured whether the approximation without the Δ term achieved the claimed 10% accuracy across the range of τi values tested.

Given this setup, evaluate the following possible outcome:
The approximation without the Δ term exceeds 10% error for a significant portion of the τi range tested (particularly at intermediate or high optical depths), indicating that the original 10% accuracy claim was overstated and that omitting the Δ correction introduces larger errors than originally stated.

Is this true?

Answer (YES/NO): YES